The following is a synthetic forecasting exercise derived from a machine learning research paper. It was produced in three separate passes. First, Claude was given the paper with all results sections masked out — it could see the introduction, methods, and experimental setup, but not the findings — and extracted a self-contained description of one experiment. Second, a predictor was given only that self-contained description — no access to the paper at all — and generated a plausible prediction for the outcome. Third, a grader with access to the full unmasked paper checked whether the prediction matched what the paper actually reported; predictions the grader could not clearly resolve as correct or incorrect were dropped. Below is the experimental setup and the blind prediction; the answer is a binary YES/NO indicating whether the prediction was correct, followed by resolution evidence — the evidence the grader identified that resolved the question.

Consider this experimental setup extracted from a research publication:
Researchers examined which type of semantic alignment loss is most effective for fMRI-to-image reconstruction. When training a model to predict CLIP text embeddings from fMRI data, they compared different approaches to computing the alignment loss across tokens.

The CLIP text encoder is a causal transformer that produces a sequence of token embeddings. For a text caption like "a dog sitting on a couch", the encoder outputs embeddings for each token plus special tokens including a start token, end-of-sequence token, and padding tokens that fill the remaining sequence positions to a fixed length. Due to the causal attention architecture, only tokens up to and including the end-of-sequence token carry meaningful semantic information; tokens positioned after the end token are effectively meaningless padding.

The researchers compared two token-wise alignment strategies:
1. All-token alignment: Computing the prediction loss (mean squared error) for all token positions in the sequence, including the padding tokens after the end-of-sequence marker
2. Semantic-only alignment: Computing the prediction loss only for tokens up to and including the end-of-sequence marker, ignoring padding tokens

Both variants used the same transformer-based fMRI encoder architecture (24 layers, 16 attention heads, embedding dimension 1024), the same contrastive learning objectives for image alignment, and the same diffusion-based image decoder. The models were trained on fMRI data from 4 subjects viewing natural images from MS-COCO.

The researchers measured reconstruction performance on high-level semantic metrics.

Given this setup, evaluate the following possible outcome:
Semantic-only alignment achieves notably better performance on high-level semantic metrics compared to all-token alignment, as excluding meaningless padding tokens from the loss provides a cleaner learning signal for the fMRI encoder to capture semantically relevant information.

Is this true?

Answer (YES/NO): NO